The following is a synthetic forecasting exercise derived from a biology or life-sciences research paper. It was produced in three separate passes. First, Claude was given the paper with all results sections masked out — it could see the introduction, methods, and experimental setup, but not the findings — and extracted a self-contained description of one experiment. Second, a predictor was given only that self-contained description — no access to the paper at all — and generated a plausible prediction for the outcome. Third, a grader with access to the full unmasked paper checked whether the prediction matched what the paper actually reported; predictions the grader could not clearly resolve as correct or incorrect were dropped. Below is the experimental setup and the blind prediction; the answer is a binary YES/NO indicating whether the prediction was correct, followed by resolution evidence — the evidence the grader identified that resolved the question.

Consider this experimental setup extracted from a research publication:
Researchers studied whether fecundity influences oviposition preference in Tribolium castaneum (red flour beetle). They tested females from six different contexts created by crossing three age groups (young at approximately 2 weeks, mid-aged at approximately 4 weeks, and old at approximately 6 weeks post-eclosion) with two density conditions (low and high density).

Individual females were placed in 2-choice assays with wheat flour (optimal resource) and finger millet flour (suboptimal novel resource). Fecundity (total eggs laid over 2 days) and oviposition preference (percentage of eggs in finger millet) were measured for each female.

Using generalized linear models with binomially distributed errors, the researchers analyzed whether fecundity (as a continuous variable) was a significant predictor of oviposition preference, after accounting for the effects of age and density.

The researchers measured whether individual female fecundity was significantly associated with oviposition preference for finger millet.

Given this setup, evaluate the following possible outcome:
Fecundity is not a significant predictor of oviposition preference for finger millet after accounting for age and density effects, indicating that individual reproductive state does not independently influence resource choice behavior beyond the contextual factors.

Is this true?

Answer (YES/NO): YES